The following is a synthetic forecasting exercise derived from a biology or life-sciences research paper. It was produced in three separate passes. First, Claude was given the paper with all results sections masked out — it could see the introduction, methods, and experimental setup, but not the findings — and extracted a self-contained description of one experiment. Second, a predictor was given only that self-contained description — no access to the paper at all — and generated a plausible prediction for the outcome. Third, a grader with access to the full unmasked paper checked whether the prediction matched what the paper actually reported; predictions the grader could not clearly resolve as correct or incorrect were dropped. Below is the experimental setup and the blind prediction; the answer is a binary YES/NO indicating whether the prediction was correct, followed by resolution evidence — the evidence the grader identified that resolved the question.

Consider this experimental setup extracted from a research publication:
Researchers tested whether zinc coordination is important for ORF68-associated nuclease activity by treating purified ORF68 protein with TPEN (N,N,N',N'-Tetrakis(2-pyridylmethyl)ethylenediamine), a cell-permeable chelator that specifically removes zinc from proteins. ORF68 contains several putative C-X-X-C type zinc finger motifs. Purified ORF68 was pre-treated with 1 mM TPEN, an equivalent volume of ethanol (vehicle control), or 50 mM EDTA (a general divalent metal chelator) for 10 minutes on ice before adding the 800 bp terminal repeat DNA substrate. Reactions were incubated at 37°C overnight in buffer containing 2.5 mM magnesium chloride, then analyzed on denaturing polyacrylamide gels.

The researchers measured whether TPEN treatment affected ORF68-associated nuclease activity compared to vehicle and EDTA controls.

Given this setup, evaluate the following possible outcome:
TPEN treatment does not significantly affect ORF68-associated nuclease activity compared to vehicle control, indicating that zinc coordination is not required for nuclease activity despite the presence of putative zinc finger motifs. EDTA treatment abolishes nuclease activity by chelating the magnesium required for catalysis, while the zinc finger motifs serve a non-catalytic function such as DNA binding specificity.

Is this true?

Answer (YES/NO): NO